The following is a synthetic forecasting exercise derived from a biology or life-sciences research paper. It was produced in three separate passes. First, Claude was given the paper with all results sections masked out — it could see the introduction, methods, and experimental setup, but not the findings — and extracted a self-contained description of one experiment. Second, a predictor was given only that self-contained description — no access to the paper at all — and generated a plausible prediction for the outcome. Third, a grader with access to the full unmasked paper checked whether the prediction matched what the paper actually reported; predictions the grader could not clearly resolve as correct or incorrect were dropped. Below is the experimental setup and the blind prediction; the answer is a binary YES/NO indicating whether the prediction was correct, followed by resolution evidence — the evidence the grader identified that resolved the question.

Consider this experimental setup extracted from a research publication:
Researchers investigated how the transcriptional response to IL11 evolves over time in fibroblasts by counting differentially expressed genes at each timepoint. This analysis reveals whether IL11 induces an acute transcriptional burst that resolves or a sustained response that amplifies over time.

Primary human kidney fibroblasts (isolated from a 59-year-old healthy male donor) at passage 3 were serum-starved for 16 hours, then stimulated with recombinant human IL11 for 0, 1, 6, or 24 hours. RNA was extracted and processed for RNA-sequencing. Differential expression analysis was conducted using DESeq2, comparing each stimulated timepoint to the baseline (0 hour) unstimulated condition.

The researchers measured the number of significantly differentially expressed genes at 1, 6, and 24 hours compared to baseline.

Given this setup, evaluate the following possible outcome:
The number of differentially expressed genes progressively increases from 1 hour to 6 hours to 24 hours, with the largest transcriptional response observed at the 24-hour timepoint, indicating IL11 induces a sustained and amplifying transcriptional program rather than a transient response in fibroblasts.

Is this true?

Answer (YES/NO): NO